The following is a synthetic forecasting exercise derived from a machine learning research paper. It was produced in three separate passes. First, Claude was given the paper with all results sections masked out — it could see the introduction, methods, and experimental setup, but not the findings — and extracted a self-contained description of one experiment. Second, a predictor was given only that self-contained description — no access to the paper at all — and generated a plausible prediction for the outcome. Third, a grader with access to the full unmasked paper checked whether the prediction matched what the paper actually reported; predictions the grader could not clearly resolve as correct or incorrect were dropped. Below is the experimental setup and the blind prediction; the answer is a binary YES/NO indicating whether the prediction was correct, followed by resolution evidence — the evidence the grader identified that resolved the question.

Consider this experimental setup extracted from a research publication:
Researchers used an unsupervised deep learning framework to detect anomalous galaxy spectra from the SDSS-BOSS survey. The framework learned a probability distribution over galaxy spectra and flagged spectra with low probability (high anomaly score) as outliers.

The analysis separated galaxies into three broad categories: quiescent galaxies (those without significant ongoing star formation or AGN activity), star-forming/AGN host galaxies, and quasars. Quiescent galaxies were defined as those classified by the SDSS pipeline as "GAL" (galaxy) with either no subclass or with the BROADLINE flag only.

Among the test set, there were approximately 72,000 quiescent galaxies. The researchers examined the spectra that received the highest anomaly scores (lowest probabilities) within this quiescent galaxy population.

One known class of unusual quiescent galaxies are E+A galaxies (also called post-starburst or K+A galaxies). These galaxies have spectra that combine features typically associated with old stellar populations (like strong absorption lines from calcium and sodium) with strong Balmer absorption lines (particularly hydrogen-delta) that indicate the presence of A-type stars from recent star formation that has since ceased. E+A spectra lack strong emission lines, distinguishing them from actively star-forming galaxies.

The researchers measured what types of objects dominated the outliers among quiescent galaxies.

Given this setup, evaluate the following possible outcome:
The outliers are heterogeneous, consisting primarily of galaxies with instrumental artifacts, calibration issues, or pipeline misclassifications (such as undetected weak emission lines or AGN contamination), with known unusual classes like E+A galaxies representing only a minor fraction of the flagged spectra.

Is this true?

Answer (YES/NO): NO